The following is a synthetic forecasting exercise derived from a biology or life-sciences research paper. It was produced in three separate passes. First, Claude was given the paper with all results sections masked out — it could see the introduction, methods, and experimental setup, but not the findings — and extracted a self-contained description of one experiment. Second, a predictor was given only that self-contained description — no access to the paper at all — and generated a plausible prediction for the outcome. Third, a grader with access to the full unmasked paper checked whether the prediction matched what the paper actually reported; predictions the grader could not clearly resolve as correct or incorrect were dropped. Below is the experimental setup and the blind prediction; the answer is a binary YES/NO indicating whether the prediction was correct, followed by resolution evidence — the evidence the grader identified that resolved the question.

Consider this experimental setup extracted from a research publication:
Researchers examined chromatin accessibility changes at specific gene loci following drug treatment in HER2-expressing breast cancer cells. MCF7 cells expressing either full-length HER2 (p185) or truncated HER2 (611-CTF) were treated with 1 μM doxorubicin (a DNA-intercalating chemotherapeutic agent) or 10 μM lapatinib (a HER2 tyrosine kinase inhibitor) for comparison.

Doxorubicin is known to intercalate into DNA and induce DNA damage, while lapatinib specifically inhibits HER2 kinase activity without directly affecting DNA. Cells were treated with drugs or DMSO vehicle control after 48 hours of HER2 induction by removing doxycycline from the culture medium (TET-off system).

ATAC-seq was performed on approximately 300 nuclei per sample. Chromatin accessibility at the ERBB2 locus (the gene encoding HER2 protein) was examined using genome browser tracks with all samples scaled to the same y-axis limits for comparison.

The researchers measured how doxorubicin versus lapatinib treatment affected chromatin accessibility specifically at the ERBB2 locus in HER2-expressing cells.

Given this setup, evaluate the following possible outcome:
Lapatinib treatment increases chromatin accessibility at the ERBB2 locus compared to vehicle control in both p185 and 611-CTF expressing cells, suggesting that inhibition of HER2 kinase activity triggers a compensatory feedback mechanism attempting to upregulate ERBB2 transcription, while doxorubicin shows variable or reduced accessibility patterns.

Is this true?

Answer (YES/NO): NO